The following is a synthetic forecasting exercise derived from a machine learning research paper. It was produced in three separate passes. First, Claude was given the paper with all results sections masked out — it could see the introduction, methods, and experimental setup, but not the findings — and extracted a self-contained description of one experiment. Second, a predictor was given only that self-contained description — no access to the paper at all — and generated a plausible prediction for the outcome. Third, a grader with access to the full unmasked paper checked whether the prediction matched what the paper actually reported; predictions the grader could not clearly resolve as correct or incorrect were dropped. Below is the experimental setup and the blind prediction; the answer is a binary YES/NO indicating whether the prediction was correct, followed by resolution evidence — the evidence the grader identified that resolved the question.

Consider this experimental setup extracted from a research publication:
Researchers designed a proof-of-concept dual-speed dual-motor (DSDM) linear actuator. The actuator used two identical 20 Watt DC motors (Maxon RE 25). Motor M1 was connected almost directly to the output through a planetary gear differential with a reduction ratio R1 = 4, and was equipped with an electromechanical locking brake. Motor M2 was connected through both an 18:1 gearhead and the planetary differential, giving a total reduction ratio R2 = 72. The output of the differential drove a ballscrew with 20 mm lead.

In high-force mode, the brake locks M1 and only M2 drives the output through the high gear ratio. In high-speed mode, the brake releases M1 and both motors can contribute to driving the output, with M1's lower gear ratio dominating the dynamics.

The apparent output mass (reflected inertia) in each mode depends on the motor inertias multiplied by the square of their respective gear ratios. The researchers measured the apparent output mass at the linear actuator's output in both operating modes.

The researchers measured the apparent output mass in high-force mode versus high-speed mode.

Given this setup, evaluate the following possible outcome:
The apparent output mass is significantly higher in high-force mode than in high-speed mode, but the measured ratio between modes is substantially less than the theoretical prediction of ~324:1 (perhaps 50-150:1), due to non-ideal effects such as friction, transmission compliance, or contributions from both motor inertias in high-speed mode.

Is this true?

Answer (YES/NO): NO